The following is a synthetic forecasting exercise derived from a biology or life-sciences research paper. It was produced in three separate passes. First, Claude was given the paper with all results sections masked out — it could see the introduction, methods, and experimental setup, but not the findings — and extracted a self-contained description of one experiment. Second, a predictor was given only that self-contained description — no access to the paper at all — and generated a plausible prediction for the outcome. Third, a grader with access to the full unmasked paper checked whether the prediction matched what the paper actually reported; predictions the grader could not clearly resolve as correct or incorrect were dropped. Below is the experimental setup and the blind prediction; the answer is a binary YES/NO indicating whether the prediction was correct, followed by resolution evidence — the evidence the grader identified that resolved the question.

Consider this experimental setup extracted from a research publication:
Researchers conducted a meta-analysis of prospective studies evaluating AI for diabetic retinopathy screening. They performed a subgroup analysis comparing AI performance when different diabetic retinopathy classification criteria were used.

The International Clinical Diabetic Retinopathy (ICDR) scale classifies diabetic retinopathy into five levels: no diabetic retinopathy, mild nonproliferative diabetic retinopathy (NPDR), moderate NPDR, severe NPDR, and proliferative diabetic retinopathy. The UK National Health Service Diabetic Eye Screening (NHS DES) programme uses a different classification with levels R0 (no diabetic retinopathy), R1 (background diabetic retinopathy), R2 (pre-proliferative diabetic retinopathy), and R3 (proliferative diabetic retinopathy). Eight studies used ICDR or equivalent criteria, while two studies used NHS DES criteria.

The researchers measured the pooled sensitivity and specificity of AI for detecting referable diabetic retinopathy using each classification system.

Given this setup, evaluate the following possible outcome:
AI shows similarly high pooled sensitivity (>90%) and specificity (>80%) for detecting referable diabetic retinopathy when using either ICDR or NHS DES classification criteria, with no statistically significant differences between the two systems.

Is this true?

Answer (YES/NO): YES